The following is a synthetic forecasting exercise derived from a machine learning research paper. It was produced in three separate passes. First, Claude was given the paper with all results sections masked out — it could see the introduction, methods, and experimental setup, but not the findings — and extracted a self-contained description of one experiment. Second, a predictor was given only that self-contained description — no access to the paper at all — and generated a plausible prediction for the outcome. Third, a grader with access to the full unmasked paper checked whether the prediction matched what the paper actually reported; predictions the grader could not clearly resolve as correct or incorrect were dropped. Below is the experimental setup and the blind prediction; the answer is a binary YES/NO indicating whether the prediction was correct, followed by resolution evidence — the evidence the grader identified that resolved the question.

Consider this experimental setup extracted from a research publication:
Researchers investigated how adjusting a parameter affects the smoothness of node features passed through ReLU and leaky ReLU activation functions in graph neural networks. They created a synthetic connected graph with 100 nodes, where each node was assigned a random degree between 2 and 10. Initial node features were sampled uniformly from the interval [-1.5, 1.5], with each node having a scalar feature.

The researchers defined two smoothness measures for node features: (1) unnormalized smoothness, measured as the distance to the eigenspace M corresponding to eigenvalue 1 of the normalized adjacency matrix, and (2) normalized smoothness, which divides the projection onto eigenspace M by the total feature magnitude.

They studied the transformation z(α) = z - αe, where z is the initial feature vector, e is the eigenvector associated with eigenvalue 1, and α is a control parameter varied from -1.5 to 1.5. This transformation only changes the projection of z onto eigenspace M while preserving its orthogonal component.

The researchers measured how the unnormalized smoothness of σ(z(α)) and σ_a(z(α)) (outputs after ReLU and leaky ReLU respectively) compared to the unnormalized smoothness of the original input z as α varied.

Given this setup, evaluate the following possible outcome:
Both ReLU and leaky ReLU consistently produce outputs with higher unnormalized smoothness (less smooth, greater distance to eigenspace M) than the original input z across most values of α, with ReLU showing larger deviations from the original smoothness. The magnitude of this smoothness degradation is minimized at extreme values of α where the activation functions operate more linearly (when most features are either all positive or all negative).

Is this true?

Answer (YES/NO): NO